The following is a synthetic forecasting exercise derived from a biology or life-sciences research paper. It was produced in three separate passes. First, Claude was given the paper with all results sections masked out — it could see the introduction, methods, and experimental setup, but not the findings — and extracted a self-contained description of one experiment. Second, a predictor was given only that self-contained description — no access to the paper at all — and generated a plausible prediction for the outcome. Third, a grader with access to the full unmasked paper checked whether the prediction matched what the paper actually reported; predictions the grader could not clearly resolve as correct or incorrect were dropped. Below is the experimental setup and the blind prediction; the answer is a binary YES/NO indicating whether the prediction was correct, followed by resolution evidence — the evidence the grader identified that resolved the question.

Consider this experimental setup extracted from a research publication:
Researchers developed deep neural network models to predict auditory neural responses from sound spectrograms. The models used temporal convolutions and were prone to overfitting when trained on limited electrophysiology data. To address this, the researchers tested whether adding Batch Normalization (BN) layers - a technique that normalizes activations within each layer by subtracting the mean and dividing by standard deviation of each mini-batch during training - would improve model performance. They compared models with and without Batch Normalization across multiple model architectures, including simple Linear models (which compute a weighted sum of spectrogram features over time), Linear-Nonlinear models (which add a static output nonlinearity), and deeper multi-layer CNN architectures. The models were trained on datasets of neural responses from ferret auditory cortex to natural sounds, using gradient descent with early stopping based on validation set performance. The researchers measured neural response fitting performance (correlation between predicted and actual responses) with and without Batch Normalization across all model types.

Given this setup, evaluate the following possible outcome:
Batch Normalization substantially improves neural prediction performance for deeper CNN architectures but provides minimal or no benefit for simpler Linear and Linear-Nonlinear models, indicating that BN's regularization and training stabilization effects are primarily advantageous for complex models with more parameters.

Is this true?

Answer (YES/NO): NO